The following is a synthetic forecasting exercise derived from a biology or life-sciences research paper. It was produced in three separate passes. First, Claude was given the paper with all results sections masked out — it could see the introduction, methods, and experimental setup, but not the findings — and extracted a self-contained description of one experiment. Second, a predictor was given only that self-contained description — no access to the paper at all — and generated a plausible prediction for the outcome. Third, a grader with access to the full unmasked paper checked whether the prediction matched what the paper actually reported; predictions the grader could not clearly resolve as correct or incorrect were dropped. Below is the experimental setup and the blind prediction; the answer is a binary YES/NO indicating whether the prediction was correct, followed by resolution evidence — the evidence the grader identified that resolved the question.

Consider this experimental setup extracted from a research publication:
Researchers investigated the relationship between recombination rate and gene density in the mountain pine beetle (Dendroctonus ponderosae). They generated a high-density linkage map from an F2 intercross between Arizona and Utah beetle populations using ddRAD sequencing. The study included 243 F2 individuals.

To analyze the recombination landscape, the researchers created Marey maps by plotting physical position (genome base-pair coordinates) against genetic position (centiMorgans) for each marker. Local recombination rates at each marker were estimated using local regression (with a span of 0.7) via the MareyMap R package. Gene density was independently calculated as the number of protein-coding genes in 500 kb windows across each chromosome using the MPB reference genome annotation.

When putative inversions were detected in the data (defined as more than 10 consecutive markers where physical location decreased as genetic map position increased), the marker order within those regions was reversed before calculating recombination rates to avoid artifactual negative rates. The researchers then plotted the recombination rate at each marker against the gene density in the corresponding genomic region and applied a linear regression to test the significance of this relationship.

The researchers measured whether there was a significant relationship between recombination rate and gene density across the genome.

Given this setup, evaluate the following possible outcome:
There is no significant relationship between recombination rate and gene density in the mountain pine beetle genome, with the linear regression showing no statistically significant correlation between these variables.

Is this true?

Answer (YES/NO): NO